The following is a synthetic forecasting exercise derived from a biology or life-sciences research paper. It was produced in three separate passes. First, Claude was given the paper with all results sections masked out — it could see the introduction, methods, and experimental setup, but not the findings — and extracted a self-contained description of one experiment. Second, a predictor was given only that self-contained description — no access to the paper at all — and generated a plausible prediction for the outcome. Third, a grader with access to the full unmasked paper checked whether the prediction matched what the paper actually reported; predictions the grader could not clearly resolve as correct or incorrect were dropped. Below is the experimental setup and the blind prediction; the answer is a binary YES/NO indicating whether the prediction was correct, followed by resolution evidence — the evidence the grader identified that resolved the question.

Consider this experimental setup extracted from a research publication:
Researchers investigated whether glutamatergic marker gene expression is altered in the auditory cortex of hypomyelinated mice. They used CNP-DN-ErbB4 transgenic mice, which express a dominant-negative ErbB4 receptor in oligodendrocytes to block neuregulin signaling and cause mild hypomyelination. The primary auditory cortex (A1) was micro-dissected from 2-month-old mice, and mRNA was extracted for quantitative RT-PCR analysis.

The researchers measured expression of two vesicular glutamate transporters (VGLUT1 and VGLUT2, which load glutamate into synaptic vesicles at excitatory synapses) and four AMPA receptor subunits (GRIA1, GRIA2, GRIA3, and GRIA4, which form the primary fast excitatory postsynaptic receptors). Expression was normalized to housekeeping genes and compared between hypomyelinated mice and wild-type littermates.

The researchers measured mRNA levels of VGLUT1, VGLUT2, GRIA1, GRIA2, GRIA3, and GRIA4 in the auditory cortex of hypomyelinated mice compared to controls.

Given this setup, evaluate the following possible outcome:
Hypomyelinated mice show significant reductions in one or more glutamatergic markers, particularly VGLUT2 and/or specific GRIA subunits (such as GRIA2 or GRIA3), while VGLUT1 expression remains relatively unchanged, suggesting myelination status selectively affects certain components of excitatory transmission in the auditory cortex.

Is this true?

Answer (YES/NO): NO